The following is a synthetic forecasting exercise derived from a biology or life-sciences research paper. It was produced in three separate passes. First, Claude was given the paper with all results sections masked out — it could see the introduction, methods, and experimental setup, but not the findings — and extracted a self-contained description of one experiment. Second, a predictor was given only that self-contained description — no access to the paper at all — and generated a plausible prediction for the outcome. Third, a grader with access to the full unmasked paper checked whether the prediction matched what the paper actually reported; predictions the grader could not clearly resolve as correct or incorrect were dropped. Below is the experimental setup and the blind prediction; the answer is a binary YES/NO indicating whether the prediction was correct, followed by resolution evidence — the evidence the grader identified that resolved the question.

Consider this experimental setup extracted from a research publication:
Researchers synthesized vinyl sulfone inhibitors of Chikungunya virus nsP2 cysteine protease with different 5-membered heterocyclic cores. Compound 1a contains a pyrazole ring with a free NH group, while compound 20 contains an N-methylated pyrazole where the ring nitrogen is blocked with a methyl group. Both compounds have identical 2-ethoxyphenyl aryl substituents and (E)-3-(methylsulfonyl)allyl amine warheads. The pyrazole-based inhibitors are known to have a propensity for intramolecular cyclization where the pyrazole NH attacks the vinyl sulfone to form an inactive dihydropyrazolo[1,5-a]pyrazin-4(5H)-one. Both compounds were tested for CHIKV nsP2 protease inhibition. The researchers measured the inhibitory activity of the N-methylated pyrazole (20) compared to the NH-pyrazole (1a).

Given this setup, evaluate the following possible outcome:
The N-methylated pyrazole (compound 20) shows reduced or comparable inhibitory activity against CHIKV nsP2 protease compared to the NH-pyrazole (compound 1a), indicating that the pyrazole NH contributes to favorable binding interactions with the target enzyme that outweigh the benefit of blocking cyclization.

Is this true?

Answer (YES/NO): NO